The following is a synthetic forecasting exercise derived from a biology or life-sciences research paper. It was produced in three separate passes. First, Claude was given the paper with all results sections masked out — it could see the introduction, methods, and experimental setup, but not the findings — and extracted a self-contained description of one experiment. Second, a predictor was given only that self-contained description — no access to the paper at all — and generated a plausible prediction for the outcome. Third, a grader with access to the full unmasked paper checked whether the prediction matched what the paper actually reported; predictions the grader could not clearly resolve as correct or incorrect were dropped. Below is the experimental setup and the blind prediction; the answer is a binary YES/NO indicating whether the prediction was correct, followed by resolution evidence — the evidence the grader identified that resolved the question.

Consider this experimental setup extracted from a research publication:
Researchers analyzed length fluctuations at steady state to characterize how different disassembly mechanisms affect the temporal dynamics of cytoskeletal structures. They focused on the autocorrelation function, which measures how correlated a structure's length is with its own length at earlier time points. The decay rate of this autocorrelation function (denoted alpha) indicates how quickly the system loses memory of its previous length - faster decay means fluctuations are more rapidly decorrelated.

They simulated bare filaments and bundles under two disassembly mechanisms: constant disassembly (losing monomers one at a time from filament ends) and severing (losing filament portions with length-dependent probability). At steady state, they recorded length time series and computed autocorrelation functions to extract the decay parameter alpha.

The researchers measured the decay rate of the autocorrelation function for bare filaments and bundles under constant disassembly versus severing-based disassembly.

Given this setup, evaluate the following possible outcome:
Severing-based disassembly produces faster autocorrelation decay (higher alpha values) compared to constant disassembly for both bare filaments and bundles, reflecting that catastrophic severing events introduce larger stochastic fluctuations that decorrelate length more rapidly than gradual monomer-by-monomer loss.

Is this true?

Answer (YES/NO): YES